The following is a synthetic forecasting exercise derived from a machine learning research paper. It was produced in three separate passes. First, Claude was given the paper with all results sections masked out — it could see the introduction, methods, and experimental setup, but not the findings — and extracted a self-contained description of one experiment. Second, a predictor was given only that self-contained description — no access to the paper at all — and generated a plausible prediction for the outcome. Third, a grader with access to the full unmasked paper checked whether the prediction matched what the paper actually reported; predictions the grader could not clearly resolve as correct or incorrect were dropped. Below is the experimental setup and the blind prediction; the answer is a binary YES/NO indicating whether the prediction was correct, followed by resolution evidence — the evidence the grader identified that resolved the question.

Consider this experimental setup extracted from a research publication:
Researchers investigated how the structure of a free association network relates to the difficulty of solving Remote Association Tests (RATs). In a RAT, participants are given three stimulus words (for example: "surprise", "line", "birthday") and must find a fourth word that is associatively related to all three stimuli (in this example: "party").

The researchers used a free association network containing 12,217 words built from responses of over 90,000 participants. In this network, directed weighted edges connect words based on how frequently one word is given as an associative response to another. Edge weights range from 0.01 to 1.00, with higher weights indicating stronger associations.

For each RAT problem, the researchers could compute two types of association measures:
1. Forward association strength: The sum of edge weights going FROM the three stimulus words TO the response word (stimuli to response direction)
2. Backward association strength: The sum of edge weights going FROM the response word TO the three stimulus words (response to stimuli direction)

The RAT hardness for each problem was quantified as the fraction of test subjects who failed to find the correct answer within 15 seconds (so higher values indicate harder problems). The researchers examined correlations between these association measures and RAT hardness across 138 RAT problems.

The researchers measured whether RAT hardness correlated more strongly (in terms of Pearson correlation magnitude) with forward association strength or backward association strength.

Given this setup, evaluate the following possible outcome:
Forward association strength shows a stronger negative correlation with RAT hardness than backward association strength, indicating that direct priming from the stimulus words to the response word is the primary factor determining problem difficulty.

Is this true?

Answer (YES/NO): YES